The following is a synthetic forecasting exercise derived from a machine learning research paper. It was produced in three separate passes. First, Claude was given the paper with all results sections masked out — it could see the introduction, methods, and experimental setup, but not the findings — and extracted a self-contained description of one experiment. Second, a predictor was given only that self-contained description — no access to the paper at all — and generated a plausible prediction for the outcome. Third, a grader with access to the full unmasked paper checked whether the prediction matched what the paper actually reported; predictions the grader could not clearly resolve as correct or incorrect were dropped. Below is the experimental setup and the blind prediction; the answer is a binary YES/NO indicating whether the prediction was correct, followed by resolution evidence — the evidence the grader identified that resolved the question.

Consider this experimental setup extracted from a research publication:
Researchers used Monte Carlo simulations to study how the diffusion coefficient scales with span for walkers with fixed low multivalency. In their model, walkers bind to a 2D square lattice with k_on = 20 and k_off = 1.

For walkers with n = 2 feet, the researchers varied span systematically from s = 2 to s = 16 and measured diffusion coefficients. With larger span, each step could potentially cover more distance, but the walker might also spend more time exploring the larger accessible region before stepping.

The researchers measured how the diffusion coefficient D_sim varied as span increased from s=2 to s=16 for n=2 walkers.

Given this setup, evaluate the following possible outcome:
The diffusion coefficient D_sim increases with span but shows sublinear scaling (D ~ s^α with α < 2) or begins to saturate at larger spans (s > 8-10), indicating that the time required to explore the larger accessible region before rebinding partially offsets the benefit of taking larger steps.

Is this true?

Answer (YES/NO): NO